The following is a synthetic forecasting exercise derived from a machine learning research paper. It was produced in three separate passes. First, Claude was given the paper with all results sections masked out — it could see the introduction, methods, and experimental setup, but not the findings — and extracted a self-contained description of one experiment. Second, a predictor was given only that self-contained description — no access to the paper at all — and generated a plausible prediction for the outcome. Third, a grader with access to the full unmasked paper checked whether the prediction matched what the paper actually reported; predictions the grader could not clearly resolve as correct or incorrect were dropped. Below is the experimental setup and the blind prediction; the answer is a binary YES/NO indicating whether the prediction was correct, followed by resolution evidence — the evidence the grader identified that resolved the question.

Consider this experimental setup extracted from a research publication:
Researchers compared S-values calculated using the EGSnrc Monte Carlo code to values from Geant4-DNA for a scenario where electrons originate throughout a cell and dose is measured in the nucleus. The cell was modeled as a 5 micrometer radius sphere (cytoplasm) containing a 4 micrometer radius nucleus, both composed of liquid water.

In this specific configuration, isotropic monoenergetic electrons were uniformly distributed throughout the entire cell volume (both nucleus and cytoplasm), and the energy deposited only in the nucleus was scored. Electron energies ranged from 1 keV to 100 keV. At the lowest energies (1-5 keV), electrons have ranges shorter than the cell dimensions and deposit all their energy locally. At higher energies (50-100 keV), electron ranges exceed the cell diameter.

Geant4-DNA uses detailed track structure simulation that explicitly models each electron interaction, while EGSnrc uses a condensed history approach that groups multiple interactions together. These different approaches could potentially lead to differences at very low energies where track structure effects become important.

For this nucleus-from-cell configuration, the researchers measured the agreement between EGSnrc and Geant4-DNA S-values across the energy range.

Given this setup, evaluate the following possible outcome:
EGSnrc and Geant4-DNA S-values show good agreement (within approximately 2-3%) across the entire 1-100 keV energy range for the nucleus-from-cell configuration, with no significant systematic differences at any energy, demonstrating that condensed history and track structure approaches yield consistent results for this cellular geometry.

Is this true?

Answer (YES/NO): NO